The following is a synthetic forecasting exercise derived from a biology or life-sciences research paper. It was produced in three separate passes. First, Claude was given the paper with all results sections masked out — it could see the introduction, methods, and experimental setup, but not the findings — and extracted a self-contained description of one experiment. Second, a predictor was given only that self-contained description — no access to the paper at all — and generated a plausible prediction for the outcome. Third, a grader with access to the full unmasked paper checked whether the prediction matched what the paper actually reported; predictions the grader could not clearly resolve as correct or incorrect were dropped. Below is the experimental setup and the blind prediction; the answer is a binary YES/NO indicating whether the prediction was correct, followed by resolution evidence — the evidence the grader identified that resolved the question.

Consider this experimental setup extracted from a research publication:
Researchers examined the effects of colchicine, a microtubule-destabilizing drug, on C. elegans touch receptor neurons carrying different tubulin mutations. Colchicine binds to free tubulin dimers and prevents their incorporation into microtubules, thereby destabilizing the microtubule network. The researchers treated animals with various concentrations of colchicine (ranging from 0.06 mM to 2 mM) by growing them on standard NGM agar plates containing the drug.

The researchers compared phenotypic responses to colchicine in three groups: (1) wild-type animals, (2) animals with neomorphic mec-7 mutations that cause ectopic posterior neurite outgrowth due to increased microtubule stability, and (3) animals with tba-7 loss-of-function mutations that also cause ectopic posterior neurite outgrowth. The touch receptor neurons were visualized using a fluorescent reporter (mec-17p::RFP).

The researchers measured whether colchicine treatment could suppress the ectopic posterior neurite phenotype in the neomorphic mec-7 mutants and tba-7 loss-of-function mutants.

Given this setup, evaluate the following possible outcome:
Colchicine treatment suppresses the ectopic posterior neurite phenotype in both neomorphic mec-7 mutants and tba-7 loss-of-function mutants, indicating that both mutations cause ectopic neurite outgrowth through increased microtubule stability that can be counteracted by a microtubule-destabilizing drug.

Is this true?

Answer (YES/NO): YES